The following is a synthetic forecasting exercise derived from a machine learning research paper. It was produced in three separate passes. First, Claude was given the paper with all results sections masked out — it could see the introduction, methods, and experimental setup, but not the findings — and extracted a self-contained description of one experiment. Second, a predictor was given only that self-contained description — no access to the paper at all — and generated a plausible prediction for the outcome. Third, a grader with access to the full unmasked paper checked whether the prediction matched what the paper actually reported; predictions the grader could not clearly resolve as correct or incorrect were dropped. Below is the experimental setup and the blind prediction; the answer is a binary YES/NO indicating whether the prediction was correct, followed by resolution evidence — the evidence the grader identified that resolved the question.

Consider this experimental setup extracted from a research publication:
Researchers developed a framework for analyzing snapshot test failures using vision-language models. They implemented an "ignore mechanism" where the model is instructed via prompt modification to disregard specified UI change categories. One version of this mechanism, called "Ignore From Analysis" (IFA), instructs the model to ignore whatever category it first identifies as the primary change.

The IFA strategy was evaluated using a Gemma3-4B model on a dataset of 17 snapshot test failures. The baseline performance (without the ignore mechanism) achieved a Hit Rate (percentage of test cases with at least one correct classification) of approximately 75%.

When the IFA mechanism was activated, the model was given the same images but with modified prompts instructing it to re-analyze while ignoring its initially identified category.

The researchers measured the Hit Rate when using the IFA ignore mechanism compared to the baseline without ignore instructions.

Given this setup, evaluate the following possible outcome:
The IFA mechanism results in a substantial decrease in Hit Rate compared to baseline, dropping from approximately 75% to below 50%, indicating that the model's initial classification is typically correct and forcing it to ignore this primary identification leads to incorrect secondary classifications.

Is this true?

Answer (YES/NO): YES